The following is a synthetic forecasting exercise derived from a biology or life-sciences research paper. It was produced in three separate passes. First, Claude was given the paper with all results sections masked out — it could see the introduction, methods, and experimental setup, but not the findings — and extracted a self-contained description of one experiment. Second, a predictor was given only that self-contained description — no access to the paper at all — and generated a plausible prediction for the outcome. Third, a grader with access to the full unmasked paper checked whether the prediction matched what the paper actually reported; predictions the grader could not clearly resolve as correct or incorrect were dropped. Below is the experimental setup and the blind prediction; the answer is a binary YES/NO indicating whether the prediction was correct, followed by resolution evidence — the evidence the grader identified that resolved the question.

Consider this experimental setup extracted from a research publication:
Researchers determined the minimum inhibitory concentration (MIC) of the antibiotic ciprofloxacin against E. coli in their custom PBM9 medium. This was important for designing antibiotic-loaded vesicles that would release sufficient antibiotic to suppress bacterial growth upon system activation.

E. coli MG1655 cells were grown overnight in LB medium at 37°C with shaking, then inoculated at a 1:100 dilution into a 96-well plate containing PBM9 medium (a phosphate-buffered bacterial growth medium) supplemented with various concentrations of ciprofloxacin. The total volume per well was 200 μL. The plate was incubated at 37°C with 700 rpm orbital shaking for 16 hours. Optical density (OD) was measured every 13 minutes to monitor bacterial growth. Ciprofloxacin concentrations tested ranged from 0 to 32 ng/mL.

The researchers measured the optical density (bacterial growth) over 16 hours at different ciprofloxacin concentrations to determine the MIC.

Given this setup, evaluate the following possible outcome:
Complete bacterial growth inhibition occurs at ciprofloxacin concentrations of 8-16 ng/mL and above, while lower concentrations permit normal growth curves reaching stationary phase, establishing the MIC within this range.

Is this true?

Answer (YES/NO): YES